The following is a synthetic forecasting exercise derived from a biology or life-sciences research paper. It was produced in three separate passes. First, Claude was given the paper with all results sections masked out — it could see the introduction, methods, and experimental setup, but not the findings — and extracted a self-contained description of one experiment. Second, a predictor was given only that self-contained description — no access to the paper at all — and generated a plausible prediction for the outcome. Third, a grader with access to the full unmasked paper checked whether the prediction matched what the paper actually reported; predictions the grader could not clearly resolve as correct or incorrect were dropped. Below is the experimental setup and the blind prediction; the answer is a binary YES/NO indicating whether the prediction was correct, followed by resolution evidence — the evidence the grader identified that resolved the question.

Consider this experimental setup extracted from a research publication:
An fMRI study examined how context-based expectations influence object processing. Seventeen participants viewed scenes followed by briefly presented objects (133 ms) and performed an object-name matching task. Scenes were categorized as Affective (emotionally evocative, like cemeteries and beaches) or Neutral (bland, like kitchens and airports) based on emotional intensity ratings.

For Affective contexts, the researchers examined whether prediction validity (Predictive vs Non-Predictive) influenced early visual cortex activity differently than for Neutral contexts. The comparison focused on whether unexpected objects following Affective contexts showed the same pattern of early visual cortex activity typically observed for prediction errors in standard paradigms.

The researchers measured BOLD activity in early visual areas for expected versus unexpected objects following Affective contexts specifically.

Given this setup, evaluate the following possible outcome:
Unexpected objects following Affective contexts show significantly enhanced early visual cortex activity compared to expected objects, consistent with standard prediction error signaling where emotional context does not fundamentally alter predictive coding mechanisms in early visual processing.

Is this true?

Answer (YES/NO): NO